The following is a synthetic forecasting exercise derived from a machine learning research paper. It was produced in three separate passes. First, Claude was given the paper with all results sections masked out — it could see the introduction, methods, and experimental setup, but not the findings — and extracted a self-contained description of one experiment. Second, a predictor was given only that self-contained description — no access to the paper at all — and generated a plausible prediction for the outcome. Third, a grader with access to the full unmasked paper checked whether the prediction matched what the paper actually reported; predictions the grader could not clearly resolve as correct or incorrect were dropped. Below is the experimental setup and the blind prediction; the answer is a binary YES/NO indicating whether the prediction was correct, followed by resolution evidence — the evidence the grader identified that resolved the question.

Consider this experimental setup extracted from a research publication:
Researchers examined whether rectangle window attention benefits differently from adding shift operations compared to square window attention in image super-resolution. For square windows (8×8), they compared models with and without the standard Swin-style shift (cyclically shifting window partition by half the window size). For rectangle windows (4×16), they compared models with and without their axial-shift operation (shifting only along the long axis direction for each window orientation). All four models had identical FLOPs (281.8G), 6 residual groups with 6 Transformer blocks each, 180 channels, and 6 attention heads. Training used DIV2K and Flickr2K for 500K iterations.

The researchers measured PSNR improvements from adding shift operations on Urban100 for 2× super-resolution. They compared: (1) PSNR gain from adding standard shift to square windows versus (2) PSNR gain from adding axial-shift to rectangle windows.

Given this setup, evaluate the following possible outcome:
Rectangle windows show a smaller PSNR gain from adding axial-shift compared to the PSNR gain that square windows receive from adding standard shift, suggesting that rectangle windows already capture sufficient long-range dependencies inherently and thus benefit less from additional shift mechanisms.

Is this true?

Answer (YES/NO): NO